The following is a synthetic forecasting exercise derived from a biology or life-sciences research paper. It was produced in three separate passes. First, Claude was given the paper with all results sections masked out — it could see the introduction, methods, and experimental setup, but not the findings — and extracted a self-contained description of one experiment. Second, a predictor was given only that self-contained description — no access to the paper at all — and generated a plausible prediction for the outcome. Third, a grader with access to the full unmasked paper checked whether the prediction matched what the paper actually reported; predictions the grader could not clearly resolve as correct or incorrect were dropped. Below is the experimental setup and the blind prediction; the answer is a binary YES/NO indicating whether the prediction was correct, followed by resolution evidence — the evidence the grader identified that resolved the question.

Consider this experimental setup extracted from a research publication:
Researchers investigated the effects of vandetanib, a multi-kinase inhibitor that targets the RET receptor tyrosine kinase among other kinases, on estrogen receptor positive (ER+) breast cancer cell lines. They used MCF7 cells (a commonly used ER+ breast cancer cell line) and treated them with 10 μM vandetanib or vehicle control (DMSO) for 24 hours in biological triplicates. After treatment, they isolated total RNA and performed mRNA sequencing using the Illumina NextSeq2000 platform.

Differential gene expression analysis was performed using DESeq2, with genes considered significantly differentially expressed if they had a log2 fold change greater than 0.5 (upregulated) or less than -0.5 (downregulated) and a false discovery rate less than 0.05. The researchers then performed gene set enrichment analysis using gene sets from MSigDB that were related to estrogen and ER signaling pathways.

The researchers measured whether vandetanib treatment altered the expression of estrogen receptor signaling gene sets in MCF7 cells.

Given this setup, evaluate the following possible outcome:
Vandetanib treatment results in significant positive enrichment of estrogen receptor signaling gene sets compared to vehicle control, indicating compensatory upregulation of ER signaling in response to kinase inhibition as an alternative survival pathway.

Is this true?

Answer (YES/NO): NO